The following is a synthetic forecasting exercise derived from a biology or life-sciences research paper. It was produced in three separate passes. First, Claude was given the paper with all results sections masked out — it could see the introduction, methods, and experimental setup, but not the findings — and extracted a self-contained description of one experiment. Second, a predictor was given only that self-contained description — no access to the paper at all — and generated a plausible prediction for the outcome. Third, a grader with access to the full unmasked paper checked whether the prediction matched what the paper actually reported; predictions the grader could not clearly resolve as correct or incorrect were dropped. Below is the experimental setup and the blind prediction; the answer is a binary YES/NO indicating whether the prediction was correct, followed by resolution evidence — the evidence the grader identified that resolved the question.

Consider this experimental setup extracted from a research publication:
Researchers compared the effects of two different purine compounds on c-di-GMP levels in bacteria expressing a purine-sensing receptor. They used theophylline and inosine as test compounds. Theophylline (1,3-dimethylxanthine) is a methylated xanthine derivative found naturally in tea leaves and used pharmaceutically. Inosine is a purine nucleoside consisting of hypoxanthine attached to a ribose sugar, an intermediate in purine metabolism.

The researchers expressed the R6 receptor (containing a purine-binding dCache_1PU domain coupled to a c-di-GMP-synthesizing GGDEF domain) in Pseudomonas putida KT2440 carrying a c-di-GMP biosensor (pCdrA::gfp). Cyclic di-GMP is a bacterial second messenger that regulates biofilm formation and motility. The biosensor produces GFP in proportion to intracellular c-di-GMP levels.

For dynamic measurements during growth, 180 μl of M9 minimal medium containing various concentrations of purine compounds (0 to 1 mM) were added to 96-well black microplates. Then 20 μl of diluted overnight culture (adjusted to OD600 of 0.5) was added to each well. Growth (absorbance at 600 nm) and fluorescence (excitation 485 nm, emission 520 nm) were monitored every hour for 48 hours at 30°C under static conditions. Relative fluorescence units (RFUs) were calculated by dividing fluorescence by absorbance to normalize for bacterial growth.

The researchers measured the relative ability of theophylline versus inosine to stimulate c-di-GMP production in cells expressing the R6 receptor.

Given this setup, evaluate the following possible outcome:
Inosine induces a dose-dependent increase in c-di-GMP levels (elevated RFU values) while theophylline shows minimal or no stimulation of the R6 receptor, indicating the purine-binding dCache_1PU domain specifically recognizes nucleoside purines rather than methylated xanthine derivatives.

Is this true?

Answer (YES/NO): NO